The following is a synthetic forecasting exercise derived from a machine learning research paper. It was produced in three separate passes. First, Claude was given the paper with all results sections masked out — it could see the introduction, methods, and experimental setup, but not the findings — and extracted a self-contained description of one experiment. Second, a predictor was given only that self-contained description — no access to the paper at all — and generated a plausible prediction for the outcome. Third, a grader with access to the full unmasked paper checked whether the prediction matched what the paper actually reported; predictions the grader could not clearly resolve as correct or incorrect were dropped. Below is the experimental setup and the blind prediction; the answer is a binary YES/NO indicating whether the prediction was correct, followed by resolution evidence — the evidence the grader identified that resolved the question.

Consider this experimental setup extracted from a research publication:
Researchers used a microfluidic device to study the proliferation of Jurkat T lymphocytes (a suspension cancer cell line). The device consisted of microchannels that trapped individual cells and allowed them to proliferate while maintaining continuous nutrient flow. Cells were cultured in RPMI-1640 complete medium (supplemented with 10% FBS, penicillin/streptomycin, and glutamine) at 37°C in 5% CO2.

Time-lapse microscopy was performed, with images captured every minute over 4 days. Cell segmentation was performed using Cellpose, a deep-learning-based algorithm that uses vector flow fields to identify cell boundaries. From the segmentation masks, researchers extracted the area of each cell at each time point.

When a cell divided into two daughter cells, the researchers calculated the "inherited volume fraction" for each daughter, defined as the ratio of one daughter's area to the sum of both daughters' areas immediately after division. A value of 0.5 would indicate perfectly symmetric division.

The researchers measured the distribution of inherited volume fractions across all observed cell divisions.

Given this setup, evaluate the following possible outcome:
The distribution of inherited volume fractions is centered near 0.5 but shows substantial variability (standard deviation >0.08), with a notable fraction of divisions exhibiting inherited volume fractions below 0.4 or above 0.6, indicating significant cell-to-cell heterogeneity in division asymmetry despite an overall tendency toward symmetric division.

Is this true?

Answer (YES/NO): NO